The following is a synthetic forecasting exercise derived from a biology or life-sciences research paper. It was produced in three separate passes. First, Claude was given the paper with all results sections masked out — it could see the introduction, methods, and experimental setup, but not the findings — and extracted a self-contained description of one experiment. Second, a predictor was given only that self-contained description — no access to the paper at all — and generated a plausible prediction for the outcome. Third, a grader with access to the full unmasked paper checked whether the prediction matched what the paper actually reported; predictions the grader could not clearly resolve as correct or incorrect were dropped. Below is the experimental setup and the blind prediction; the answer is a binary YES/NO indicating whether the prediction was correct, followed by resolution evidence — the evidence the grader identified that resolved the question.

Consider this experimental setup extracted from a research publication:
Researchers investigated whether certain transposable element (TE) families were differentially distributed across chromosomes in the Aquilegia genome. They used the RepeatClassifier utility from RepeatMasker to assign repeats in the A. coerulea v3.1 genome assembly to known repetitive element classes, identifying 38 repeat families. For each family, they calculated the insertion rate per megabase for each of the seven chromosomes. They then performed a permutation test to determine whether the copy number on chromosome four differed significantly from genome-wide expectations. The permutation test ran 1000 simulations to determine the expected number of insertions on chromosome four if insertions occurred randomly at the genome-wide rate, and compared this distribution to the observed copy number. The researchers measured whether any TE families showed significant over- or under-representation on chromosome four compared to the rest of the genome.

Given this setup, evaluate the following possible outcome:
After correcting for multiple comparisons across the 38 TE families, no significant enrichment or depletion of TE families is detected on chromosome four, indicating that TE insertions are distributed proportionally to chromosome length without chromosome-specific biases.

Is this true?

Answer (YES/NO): NO